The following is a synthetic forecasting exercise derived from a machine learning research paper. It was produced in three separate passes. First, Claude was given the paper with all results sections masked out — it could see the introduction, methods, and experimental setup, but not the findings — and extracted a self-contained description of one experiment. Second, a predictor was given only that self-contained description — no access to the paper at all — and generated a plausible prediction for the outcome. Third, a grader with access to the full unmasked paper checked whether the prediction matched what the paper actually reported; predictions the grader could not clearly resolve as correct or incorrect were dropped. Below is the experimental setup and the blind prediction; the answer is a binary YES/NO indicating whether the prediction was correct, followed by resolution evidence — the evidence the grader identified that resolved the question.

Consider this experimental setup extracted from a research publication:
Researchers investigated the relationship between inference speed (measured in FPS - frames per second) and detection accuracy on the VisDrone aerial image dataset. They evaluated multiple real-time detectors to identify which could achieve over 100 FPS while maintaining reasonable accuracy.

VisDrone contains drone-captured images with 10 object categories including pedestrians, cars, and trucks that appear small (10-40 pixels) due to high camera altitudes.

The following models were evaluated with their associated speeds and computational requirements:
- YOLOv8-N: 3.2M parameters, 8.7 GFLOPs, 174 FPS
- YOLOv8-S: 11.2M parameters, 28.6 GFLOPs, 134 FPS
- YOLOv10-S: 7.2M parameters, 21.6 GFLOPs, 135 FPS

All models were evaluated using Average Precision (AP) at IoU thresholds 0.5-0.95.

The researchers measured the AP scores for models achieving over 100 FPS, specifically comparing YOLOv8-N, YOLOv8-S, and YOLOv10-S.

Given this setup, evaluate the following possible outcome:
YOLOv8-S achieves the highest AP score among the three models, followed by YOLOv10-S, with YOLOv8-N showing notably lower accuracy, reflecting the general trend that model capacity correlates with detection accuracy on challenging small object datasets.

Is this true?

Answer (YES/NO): NO